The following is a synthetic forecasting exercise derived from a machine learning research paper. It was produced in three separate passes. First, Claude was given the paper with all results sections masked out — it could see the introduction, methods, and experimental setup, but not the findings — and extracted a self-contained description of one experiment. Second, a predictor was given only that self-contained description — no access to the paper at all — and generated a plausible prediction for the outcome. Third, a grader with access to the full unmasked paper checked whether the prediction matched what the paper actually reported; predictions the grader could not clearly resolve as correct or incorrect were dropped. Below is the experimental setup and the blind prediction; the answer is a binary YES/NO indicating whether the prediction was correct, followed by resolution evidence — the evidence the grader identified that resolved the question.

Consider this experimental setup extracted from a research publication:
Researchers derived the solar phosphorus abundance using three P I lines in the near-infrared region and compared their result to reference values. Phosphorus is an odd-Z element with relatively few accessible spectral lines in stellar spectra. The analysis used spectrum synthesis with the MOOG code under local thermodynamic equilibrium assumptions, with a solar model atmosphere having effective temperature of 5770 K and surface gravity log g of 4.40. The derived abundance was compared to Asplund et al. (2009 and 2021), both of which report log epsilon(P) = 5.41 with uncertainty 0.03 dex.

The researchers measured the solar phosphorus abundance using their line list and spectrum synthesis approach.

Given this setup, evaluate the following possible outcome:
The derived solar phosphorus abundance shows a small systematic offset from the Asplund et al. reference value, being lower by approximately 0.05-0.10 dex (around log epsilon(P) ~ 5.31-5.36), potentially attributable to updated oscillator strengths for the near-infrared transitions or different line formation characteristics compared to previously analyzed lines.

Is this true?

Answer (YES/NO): NO